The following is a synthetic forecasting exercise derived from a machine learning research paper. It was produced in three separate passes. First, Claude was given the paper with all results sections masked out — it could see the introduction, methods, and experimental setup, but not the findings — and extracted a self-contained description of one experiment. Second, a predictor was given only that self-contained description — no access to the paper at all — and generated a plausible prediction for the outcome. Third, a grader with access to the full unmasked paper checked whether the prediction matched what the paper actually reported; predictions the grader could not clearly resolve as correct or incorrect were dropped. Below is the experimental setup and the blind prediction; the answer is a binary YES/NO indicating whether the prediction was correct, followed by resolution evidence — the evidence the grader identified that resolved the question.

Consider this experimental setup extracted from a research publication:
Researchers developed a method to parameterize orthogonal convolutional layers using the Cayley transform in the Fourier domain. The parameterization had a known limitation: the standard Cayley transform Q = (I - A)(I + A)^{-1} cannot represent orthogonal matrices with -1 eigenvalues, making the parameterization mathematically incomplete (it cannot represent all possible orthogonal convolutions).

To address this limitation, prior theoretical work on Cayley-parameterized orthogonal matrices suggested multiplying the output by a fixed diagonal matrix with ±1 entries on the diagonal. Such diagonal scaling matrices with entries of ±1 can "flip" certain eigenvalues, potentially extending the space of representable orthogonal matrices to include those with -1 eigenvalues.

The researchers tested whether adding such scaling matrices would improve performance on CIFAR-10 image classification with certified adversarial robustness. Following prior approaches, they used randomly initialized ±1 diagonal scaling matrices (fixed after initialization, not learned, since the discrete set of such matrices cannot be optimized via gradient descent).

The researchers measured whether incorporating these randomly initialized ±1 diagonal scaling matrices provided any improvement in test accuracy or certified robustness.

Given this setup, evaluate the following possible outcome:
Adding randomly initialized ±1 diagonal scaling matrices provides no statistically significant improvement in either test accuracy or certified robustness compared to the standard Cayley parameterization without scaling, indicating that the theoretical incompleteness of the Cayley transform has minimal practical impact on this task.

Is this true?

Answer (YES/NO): YES